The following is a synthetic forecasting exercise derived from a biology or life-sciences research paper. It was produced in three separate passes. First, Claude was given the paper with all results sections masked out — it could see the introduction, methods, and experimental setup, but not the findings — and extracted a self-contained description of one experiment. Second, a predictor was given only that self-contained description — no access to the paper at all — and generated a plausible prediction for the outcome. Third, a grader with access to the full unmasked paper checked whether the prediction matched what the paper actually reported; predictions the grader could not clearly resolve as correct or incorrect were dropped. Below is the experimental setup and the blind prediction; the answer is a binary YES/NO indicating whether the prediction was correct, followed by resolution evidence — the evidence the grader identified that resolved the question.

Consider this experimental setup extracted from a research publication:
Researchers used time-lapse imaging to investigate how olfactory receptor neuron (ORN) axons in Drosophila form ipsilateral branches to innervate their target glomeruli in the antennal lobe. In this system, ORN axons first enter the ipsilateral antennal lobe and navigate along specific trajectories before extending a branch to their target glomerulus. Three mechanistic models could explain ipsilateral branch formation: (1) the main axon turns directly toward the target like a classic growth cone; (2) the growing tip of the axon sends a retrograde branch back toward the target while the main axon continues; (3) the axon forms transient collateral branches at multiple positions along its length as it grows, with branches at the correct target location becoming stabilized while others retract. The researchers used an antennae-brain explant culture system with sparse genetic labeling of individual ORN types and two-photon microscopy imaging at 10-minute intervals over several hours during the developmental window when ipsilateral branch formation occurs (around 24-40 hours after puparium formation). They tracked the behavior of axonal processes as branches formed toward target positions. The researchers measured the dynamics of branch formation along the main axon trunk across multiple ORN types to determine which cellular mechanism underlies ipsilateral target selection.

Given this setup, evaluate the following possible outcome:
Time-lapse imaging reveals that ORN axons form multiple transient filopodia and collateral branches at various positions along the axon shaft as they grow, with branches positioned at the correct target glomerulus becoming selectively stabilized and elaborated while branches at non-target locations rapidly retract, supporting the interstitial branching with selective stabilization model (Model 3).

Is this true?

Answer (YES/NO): YES